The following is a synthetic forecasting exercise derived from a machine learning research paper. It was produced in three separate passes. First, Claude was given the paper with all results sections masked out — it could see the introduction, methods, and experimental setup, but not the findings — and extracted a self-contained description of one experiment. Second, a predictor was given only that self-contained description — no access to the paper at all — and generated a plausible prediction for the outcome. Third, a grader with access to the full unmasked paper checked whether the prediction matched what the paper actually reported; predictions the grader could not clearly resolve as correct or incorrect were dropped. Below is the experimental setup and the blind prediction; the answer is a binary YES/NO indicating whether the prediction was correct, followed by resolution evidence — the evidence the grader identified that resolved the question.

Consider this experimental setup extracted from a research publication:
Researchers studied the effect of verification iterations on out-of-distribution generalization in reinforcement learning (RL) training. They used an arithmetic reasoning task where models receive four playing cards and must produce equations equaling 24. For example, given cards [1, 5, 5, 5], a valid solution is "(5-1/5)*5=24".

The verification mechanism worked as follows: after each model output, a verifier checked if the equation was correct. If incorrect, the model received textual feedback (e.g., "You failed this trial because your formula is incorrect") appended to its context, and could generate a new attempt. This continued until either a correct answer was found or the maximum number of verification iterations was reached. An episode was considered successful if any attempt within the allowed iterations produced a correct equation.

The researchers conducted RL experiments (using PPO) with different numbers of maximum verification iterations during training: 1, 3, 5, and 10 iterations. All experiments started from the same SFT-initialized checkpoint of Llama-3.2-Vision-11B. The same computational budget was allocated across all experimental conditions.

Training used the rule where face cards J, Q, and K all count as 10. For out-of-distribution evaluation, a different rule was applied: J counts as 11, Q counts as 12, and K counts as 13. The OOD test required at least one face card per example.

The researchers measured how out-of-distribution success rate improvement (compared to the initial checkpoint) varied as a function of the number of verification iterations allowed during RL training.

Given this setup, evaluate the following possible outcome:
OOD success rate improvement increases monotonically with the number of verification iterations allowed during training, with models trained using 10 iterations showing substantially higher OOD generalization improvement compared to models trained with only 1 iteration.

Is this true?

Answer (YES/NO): YES